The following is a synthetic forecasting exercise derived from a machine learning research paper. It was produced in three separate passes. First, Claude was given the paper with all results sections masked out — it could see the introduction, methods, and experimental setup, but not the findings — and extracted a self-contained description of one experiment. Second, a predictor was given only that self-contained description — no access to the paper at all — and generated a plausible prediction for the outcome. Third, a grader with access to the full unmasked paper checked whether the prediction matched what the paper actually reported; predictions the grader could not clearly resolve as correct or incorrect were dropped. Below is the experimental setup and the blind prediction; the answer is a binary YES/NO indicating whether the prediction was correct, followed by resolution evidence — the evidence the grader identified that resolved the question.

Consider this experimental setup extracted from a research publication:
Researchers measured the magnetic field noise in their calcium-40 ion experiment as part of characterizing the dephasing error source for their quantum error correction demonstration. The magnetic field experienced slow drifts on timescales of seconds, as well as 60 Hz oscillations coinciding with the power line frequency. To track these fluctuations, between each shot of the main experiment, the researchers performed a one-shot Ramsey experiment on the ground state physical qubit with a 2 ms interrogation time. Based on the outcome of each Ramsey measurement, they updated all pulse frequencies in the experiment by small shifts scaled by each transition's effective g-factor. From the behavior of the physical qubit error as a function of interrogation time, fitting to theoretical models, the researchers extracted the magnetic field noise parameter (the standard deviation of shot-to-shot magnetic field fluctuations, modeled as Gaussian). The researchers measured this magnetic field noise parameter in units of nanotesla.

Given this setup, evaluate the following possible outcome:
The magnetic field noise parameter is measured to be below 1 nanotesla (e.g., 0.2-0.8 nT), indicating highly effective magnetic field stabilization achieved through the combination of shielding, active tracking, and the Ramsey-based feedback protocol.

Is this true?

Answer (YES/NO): YES